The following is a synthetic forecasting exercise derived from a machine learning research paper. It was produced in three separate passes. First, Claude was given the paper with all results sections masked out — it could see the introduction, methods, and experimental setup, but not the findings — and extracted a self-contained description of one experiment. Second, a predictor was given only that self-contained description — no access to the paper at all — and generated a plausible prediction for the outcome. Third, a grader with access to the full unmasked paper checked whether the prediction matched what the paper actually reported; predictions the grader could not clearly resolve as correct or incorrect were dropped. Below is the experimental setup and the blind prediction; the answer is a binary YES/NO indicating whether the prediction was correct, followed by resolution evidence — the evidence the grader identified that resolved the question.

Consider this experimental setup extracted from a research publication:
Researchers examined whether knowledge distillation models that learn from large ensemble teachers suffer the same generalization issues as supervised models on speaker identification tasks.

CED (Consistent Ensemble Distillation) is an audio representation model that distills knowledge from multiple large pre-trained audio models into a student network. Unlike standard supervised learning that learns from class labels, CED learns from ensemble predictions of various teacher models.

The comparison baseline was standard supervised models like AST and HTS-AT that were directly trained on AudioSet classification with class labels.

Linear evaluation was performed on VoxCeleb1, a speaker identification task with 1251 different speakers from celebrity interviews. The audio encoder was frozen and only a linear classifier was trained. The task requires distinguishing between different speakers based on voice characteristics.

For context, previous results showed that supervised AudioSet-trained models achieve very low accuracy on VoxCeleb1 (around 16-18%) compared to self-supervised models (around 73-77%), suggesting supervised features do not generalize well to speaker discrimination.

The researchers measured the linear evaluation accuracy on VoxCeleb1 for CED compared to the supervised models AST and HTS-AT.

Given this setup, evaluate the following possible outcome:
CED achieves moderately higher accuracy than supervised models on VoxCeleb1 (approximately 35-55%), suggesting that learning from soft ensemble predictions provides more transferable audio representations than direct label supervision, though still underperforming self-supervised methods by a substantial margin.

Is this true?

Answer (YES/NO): YES